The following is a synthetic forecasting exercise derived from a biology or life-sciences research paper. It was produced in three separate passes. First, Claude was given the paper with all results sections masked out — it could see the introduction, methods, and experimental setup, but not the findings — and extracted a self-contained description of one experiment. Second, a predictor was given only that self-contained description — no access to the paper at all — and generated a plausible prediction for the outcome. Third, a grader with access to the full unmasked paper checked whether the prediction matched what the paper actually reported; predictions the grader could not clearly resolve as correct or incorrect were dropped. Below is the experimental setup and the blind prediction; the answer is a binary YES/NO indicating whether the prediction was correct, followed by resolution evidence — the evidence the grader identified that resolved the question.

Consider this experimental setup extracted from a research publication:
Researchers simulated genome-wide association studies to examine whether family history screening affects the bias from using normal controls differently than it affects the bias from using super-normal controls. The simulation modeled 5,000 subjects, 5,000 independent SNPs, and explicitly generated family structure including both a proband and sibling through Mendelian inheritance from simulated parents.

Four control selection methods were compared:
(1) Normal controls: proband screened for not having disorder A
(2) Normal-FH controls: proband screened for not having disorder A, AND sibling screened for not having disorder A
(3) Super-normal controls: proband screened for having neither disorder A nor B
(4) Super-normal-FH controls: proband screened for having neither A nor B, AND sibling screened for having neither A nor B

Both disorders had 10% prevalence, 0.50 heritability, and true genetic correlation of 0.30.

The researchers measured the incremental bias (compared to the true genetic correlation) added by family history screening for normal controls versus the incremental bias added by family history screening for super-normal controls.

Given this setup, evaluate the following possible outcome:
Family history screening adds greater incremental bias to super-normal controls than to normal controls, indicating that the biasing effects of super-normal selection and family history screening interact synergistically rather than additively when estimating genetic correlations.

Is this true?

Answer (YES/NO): YES